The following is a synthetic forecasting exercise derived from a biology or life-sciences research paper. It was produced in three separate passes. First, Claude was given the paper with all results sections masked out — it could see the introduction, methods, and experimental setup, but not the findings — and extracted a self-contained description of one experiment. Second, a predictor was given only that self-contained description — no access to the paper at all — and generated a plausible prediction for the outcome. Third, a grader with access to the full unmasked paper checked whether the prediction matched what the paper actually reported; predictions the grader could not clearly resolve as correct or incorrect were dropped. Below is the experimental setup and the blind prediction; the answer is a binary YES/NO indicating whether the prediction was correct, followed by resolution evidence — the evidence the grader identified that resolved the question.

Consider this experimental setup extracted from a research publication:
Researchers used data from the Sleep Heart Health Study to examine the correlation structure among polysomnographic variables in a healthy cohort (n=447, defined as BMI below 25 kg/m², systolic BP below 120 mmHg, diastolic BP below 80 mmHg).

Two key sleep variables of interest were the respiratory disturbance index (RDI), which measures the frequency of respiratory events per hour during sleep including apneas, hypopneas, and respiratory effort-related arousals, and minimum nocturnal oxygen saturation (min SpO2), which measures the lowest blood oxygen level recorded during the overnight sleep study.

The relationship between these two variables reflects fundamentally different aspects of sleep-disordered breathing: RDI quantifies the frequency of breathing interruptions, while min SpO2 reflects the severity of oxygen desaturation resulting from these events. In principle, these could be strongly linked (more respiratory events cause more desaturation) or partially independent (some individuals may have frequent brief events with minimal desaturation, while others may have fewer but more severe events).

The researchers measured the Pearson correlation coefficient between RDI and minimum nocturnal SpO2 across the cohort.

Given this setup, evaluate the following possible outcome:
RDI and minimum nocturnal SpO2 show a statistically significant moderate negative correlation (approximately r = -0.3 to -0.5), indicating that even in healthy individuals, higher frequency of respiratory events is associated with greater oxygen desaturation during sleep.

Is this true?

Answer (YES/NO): NO